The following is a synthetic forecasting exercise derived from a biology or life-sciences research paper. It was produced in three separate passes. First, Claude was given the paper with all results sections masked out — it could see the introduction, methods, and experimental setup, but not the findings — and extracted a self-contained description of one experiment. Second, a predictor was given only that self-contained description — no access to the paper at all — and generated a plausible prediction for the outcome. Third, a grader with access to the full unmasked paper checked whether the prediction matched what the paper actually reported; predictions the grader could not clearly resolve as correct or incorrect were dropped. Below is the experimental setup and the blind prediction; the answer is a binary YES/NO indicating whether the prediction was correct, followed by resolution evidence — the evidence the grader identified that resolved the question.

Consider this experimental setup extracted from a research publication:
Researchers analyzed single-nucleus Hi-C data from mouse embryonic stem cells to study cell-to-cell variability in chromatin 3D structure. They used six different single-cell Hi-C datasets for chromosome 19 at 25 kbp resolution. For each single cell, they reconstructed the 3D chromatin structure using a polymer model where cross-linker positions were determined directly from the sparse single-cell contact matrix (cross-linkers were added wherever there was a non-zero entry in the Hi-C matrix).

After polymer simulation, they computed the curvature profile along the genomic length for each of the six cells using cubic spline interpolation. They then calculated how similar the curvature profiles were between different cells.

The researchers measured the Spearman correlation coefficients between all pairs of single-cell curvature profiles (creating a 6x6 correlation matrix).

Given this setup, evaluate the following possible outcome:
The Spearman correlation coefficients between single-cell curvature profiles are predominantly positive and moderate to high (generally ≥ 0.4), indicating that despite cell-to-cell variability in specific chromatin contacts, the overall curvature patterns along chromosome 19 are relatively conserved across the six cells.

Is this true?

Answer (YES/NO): NO